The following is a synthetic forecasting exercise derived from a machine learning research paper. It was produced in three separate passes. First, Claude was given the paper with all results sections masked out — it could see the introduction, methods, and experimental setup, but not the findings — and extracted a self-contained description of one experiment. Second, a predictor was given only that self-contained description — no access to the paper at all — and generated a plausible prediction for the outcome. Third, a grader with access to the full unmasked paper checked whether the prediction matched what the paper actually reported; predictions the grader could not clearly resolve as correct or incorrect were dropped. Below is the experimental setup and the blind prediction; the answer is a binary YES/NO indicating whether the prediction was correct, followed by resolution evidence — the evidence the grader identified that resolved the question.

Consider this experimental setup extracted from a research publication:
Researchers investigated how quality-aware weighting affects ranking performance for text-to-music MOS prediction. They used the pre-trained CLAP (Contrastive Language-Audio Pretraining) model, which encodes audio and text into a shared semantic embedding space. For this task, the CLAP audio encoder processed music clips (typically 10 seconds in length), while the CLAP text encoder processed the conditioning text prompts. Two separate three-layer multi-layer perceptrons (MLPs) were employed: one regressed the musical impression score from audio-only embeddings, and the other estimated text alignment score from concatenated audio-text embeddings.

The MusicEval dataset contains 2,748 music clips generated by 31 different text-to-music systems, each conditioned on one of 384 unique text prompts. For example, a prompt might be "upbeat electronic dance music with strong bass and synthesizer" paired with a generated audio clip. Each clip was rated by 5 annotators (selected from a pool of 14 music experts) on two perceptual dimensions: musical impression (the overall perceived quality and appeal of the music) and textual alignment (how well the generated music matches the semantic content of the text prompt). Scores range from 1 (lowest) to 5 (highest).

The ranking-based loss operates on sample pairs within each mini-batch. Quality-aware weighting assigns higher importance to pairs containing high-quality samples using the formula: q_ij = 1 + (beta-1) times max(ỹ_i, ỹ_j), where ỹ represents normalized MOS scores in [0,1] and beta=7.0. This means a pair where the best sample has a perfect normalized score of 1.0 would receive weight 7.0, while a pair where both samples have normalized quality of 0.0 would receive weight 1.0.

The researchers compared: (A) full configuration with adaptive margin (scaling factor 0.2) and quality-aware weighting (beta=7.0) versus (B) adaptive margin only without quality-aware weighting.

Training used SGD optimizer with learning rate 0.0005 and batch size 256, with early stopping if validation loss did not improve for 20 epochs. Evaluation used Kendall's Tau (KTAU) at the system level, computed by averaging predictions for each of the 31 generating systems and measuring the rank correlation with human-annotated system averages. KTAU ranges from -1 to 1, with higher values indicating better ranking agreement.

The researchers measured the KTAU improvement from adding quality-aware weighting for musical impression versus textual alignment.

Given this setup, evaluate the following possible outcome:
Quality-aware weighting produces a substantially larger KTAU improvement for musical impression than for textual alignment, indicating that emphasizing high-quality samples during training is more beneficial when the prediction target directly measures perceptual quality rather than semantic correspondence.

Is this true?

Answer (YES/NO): YES